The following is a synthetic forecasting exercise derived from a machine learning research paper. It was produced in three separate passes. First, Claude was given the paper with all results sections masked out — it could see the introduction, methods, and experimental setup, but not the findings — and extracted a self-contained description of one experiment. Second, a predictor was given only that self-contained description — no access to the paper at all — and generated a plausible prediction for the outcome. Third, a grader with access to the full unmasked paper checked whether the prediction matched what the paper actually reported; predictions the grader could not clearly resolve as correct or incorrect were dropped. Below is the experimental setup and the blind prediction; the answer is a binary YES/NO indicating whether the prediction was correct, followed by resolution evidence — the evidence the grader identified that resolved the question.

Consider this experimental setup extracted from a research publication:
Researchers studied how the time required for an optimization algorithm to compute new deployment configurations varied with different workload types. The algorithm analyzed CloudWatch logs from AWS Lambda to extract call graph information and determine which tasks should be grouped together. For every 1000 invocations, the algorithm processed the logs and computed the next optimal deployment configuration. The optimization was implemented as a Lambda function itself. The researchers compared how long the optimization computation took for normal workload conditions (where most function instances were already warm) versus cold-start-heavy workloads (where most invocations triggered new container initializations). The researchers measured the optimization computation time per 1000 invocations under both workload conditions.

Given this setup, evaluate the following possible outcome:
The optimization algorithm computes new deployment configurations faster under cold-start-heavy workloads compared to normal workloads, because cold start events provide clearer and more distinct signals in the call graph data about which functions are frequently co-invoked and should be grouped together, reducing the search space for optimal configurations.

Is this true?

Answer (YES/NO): NO